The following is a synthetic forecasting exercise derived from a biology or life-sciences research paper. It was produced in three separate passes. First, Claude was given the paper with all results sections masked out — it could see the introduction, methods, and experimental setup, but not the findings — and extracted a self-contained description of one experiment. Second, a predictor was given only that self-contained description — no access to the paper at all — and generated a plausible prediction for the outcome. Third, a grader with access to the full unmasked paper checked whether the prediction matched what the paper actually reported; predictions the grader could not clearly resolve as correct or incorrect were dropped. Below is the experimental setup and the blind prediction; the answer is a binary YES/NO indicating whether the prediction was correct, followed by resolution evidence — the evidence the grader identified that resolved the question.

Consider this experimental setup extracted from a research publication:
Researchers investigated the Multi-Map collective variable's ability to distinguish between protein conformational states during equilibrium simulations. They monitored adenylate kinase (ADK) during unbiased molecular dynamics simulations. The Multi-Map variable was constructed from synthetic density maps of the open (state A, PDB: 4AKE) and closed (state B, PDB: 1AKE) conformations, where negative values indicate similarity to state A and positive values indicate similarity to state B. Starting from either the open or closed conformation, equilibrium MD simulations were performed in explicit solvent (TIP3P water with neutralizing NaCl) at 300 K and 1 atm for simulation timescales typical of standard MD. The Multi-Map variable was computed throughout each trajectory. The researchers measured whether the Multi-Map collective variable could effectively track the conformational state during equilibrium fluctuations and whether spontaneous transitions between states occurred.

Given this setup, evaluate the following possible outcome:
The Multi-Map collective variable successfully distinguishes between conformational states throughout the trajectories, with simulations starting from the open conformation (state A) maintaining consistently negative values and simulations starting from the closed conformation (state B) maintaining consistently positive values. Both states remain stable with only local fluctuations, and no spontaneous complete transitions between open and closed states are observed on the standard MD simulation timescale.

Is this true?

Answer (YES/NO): NO